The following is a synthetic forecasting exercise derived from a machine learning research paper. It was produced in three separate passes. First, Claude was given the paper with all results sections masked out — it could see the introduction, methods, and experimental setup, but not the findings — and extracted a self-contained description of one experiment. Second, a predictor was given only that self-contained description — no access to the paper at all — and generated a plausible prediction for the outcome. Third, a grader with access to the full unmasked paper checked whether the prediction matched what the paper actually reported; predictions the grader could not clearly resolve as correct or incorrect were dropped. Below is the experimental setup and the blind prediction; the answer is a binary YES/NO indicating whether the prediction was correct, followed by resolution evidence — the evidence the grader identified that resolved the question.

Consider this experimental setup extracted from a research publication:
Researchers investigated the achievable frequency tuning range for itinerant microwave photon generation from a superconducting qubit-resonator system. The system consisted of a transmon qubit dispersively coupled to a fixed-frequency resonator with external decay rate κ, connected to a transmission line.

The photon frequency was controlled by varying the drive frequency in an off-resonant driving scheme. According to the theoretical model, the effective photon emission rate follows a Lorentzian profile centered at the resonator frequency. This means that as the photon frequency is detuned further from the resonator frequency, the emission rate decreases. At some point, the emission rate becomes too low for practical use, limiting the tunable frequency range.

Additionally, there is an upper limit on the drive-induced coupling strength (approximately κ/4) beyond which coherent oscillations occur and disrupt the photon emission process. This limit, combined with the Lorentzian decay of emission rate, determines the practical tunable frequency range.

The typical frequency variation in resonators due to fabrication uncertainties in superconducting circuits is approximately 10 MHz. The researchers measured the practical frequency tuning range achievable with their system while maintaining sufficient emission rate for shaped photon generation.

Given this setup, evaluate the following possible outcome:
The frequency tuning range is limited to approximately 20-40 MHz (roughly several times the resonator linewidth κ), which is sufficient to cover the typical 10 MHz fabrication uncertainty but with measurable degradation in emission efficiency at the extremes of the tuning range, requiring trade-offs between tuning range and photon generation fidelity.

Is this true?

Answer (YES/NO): NO